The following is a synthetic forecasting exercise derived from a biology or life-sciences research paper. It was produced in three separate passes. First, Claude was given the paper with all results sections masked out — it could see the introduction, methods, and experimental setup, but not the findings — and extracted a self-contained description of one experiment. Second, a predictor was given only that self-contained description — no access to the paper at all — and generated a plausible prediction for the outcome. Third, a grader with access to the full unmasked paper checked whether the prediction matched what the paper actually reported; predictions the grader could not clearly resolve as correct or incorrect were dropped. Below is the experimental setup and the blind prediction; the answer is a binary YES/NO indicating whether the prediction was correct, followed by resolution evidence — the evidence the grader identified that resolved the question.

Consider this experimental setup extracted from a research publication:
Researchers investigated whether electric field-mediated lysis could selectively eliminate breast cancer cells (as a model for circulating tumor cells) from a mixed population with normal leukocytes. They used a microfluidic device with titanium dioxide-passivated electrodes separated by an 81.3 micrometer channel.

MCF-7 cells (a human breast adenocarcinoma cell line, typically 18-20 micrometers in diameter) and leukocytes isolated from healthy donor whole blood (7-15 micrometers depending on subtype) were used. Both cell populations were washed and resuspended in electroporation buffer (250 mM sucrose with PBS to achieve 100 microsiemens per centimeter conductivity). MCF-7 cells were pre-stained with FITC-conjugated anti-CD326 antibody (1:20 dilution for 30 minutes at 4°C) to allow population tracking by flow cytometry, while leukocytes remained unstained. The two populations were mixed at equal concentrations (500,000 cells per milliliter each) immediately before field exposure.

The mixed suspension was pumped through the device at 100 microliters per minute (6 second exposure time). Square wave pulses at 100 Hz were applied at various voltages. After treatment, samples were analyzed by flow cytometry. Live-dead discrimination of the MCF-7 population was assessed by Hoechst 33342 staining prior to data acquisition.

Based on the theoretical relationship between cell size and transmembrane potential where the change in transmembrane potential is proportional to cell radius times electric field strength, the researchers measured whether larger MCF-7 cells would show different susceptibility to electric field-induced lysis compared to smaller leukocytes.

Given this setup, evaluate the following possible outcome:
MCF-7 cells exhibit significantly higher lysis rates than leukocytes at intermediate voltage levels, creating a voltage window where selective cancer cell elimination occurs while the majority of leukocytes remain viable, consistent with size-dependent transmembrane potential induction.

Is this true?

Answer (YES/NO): NO